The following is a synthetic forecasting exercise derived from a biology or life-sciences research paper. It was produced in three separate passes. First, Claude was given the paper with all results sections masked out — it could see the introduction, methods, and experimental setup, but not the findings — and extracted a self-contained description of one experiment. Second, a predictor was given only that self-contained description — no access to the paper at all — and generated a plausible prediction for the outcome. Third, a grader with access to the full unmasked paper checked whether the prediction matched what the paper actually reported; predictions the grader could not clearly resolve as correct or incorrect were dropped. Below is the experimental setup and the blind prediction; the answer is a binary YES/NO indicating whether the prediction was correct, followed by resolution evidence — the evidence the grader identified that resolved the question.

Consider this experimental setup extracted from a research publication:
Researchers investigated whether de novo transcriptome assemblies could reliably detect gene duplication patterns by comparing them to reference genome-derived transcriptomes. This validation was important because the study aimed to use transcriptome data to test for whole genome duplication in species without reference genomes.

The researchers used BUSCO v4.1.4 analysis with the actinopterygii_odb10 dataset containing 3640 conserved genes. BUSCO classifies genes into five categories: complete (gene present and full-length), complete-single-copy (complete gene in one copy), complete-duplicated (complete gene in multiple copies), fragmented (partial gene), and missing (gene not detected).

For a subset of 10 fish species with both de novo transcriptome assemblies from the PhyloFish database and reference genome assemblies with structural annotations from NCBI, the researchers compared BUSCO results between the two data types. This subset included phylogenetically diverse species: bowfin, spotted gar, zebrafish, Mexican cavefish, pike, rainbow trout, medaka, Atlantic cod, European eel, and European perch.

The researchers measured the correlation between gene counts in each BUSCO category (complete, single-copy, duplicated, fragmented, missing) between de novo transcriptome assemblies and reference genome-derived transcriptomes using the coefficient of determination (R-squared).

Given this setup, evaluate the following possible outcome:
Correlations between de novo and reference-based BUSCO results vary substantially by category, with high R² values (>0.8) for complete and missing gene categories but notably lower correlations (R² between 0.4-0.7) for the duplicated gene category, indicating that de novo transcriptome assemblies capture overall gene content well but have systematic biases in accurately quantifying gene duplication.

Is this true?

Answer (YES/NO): NO